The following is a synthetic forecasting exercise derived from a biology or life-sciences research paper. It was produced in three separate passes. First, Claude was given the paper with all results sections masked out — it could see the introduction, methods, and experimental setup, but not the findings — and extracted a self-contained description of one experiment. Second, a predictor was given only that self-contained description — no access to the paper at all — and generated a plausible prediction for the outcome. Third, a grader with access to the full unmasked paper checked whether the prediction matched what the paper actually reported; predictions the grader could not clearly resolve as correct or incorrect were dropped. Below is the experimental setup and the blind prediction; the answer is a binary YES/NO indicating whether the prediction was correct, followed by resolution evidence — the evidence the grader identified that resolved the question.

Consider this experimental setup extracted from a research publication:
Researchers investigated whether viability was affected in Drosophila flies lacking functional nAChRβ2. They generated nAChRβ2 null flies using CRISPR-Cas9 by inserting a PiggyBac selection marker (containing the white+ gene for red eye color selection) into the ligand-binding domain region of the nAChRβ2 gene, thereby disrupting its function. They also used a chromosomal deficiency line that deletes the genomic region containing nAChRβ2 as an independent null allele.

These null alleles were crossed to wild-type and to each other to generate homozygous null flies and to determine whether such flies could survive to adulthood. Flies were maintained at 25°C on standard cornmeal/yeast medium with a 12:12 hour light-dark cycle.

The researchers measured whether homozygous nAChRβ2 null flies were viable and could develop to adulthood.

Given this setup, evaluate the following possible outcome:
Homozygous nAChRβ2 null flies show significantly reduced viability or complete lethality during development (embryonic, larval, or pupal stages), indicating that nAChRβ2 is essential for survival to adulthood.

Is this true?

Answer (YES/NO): NO